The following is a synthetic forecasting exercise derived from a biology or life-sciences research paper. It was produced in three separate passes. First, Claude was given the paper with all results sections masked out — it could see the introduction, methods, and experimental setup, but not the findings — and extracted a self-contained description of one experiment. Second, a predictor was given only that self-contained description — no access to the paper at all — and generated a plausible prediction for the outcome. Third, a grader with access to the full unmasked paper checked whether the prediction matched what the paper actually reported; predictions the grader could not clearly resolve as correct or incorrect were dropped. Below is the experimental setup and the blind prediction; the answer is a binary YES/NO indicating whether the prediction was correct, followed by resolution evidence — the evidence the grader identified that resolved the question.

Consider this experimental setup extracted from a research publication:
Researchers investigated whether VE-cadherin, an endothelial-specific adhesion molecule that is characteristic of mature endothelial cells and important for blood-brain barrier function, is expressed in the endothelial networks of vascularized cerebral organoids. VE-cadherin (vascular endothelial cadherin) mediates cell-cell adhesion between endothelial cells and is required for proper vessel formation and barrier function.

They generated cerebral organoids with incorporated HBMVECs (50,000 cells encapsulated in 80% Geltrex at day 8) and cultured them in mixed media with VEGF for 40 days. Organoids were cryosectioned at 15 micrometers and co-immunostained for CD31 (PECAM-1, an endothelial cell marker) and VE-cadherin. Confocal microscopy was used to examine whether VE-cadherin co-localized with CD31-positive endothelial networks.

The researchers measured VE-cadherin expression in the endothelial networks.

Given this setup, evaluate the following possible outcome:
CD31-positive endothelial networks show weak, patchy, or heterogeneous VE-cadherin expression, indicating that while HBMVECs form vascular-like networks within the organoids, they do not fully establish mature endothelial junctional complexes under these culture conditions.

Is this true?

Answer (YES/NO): NO